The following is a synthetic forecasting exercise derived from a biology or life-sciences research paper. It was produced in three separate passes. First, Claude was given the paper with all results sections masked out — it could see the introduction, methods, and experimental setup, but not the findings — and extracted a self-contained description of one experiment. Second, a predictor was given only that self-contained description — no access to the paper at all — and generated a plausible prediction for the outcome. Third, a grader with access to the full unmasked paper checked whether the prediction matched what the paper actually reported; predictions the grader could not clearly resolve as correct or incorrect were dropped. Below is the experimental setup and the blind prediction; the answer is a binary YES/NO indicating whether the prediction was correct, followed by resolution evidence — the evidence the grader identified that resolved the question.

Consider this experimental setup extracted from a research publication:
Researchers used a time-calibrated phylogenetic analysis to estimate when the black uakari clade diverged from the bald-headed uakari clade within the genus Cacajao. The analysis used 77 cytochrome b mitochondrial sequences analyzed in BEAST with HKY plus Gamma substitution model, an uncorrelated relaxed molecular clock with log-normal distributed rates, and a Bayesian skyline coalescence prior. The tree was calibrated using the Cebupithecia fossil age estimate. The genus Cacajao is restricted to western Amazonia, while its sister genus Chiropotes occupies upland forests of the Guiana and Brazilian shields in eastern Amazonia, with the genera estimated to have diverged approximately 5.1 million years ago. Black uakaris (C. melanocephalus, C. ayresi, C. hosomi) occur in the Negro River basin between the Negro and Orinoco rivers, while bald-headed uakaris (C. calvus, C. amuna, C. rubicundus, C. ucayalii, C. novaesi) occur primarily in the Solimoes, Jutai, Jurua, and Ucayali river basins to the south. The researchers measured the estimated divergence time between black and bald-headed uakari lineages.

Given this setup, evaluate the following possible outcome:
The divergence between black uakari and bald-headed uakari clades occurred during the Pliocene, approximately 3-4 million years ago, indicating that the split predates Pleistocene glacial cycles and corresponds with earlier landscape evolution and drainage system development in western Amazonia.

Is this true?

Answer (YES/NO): NO